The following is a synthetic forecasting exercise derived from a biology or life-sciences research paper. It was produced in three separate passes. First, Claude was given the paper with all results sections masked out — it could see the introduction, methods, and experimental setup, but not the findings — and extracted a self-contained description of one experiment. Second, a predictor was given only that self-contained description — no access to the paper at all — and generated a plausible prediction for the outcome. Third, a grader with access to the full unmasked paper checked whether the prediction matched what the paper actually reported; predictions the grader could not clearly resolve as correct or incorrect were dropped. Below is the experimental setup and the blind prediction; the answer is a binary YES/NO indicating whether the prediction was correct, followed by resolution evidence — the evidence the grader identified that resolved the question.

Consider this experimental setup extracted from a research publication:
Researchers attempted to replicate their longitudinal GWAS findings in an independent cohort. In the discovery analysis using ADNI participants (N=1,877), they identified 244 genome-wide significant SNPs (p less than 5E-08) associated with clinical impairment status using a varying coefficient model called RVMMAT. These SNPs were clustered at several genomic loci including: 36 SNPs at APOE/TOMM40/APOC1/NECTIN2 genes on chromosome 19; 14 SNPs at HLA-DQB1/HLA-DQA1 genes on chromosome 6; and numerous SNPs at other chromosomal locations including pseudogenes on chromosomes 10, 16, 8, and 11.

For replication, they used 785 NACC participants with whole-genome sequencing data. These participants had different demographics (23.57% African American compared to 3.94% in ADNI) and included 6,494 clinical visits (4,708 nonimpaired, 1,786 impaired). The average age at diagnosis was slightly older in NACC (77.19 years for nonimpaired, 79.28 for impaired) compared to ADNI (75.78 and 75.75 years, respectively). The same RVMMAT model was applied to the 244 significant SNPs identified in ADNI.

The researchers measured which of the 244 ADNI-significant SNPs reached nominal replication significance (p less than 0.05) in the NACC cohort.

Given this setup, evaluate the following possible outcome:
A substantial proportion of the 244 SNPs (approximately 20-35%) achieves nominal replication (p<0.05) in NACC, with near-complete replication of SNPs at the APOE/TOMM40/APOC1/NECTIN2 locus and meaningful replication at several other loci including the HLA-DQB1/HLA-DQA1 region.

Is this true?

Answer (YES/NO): NO